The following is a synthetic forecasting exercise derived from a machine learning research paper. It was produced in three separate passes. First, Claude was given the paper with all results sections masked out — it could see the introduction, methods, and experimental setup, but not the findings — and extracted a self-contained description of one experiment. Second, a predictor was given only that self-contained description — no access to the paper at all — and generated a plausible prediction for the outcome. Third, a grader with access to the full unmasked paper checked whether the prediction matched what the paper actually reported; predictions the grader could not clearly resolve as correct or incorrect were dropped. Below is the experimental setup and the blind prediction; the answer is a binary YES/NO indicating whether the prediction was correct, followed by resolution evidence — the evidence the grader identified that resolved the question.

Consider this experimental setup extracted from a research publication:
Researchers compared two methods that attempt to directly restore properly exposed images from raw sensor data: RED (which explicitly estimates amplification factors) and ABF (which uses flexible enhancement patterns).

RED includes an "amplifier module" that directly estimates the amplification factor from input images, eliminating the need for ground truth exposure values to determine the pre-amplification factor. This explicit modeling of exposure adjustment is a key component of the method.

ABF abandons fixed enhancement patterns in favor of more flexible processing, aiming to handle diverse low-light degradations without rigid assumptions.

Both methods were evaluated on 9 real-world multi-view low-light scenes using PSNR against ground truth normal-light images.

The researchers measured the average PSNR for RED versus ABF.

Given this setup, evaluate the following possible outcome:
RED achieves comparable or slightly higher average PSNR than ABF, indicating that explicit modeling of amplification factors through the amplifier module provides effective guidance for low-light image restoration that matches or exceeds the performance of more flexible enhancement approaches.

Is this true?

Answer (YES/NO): NO